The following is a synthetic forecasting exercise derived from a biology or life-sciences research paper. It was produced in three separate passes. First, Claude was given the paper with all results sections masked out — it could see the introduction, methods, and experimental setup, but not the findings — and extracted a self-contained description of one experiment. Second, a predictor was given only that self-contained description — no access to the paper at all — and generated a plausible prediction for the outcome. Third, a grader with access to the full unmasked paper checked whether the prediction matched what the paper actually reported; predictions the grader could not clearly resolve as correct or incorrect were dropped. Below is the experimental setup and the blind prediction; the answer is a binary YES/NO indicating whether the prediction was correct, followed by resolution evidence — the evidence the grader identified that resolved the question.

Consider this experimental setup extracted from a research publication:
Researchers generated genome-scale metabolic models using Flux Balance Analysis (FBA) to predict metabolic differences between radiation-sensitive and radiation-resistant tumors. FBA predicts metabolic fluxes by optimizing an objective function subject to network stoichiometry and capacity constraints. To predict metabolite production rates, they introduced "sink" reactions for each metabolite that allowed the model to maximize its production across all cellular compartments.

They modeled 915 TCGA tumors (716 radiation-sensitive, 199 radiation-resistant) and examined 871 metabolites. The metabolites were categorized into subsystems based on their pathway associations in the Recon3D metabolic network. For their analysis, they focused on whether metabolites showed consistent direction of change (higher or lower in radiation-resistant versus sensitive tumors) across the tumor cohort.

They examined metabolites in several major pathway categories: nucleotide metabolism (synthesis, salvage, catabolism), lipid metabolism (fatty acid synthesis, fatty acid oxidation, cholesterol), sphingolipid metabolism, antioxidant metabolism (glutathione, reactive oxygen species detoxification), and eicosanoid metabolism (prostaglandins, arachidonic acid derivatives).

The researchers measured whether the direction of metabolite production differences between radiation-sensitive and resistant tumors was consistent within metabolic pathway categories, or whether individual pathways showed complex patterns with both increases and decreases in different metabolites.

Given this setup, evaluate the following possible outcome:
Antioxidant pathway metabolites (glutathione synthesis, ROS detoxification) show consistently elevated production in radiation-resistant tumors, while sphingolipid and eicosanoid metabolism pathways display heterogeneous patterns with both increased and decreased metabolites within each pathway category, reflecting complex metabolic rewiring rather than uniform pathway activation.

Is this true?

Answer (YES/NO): NO